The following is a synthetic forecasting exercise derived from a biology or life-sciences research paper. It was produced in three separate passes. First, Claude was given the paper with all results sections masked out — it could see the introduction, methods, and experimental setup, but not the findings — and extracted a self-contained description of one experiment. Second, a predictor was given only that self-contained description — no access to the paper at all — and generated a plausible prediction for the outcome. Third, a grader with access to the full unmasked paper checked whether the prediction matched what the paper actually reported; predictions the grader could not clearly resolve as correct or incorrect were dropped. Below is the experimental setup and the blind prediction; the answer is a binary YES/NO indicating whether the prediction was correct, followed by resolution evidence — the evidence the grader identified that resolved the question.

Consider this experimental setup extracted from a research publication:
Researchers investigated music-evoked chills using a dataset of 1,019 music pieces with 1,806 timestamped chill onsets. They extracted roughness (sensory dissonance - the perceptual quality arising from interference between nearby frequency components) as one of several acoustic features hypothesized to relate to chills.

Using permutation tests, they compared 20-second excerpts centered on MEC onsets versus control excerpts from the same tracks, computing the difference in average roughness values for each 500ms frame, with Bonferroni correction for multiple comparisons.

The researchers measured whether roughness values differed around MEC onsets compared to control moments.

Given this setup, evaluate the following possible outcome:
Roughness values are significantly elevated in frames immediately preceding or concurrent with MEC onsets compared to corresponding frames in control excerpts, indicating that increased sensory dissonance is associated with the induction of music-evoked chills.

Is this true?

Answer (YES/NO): YES